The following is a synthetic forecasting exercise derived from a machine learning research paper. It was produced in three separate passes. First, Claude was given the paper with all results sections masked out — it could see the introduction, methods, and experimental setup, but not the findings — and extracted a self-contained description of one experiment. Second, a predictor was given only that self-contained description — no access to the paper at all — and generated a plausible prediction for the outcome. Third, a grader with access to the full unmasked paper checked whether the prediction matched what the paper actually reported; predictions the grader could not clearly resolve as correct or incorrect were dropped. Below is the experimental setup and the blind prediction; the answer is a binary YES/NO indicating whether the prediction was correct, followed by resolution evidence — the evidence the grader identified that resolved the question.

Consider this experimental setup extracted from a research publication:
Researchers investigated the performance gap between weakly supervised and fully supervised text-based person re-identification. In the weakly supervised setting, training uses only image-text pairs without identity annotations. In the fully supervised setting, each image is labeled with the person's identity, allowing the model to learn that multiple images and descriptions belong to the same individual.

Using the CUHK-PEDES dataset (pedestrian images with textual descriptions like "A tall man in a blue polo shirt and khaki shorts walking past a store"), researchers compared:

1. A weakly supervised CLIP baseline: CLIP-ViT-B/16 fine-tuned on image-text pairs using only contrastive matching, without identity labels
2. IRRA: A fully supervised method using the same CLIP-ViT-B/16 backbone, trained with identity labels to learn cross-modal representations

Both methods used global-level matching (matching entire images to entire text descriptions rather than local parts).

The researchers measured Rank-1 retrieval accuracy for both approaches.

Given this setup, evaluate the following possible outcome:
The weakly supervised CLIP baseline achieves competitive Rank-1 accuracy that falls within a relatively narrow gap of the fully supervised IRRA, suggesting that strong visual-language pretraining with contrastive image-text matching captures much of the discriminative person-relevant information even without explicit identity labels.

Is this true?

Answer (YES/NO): NO